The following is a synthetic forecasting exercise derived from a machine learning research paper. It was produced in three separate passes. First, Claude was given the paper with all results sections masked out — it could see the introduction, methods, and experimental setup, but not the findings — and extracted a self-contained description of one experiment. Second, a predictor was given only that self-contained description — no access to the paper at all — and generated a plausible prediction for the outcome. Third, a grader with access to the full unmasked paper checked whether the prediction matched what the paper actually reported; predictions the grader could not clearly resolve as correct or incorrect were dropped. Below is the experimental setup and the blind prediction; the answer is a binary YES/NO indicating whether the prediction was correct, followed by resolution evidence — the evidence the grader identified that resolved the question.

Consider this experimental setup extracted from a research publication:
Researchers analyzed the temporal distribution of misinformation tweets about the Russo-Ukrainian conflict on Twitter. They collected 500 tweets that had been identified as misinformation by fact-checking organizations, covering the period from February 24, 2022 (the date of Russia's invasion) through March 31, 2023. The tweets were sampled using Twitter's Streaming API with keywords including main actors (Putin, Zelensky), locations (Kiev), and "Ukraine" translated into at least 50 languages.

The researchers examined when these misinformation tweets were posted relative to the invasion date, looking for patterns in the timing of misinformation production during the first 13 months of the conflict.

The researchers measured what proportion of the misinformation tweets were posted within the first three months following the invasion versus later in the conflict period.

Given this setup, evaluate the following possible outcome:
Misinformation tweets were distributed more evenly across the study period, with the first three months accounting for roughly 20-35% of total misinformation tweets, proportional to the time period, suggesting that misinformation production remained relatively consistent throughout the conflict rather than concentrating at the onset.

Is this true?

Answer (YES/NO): NO